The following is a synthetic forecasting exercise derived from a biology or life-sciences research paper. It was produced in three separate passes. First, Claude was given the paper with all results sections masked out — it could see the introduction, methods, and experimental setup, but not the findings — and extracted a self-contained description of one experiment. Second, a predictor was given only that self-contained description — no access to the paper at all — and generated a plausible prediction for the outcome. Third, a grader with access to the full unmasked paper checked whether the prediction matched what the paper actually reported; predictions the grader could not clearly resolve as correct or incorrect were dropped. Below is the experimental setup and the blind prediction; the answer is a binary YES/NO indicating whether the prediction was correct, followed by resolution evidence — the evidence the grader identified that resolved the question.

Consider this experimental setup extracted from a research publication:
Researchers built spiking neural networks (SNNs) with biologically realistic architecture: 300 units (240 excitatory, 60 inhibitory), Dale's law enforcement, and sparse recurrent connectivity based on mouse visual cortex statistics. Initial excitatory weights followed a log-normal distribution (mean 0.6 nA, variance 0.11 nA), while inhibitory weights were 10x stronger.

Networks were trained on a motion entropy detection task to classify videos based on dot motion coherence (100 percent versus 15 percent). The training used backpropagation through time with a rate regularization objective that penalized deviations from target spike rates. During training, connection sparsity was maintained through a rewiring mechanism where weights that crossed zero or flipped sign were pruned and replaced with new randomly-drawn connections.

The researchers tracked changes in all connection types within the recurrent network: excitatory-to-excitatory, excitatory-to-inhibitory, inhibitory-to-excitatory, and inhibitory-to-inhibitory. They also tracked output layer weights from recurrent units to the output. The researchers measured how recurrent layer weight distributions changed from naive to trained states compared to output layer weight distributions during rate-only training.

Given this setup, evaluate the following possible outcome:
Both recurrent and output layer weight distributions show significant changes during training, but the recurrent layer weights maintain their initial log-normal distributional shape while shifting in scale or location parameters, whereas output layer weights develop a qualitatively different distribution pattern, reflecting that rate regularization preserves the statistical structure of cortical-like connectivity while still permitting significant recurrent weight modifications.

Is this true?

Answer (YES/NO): NO